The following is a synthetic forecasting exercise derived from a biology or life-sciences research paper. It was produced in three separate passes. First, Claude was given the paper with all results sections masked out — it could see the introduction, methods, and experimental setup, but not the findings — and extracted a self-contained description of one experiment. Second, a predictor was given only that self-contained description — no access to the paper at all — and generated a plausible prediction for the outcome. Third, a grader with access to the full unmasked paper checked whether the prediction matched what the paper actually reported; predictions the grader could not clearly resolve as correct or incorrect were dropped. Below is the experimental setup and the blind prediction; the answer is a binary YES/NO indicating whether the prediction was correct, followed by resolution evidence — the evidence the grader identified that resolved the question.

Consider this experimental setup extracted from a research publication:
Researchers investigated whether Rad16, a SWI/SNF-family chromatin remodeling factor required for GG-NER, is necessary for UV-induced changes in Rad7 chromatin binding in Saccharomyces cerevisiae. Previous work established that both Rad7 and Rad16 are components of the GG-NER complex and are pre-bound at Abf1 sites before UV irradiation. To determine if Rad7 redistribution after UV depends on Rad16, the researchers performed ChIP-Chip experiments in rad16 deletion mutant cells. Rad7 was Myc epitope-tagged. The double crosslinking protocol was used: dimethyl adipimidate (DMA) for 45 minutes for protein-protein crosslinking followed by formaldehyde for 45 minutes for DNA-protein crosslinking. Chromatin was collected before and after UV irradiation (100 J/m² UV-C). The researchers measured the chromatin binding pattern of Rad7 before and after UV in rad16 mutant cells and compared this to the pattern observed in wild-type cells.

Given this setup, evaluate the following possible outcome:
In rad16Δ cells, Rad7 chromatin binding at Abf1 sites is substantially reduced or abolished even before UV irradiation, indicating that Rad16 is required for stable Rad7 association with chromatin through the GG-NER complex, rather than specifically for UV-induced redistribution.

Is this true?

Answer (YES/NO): NO